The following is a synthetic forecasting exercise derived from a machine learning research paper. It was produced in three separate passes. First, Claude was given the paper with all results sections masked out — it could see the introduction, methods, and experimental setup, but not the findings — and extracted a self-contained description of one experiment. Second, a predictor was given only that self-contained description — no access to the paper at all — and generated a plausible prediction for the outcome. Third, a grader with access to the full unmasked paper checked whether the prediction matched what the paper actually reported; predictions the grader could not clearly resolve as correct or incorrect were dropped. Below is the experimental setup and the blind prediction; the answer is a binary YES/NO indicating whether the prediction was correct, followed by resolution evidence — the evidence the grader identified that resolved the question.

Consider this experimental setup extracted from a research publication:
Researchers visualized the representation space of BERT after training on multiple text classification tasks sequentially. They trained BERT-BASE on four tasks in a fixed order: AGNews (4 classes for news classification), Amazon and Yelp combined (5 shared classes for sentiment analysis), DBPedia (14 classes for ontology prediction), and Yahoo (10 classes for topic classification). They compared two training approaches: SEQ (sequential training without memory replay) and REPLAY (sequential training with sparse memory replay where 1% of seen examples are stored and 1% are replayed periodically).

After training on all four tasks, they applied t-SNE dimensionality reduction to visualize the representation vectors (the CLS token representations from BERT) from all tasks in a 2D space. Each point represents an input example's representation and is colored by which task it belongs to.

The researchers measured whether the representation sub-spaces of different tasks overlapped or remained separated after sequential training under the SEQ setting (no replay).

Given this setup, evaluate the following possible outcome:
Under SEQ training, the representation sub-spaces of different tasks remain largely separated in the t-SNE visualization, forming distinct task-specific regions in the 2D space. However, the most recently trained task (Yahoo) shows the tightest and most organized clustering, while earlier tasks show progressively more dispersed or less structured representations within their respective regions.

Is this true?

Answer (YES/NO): NO